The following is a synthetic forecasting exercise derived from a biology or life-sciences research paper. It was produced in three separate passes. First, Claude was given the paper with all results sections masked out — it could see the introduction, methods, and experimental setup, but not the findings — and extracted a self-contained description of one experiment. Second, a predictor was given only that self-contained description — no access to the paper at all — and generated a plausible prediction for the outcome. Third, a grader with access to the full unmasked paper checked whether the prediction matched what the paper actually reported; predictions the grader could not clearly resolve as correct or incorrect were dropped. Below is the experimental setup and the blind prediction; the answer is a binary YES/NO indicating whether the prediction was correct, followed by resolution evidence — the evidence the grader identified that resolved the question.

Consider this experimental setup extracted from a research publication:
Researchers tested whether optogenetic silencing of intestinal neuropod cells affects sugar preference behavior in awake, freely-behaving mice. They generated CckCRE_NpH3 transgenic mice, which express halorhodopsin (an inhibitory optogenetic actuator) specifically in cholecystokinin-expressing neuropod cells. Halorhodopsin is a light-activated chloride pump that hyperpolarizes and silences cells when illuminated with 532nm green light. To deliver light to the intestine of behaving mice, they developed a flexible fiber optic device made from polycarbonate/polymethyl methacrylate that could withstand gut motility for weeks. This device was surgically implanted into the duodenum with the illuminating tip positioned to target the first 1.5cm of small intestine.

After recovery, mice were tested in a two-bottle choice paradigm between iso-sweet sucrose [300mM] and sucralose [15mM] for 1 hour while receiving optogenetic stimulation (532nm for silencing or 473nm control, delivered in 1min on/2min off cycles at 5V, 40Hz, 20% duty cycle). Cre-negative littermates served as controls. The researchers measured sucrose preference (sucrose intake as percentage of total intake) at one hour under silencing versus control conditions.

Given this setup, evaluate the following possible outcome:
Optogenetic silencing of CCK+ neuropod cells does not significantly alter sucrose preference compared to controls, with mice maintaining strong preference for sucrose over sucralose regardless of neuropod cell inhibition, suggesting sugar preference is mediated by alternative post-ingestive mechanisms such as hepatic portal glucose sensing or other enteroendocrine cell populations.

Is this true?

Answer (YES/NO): NO